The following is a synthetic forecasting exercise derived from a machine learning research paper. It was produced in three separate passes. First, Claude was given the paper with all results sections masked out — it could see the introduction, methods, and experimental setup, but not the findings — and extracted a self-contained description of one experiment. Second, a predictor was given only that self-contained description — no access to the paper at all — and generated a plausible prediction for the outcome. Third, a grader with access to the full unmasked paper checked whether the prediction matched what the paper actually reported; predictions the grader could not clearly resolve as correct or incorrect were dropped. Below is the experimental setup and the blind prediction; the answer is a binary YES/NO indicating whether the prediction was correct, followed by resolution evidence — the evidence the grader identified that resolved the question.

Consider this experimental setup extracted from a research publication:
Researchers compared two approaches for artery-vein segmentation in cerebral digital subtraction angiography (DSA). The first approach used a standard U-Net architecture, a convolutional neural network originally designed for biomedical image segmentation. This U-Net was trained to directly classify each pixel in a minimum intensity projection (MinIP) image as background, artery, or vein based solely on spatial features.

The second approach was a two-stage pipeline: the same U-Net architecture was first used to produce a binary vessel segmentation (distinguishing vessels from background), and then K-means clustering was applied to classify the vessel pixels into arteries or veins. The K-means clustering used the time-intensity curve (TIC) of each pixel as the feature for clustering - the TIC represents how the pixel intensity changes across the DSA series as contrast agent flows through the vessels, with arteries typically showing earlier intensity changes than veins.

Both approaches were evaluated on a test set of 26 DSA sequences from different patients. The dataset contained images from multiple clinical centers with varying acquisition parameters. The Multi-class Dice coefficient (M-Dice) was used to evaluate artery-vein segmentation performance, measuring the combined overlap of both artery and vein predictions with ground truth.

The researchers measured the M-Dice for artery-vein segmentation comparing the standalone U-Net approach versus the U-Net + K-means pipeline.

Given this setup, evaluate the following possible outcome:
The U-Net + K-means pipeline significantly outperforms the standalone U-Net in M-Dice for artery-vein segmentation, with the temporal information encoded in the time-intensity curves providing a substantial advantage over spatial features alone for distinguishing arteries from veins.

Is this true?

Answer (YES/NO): NO